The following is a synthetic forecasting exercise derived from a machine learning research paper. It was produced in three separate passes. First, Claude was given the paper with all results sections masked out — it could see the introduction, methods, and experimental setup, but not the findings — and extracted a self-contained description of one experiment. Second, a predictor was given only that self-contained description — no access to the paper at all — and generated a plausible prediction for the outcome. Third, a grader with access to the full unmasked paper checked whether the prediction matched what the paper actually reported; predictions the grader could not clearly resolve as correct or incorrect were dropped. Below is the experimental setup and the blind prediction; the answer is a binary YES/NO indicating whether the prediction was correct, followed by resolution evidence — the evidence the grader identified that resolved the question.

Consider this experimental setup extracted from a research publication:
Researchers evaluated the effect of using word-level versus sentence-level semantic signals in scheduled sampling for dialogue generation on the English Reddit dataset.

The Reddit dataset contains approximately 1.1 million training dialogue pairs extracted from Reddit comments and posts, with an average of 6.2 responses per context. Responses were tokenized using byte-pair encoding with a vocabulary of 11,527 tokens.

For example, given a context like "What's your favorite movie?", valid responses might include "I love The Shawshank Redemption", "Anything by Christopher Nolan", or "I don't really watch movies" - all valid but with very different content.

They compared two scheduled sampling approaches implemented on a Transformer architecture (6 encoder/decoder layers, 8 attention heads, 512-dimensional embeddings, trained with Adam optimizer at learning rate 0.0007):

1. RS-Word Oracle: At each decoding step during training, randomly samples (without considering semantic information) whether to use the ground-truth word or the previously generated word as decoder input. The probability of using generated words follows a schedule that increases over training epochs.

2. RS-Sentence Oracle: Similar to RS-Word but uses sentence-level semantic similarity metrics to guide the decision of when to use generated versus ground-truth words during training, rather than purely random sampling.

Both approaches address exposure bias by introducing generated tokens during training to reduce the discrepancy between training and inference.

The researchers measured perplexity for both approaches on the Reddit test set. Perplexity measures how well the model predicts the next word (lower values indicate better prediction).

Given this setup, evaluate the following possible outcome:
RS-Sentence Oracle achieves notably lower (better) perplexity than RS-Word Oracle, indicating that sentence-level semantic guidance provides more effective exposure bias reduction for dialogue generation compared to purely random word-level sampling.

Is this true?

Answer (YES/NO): YES